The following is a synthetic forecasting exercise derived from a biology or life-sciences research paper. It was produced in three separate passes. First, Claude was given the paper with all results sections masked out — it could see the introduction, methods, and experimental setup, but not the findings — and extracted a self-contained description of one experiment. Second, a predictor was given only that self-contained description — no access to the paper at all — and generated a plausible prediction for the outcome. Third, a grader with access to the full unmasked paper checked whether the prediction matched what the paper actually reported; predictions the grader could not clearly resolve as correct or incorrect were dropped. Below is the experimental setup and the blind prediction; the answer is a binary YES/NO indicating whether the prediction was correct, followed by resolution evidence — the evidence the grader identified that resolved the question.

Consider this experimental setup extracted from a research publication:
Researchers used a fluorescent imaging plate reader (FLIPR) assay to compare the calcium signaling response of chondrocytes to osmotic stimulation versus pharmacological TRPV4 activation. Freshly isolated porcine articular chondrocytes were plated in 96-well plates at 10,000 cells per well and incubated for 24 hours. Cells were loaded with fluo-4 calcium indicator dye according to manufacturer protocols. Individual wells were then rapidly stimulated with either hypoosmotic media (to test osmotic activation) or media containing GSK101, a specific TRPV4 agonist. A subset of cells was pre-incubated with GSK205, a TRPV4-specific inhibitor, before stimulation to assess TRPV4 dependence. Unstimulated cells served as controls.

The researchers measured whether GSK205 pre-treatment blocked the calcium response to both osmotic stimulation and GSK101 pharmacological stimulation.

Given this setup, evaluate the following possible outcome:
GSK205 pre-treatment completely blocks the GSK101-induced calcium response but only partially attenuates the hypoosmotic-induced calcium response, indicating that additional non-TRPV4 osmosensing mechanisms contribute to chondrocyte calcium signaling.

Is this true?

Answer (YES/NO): NO